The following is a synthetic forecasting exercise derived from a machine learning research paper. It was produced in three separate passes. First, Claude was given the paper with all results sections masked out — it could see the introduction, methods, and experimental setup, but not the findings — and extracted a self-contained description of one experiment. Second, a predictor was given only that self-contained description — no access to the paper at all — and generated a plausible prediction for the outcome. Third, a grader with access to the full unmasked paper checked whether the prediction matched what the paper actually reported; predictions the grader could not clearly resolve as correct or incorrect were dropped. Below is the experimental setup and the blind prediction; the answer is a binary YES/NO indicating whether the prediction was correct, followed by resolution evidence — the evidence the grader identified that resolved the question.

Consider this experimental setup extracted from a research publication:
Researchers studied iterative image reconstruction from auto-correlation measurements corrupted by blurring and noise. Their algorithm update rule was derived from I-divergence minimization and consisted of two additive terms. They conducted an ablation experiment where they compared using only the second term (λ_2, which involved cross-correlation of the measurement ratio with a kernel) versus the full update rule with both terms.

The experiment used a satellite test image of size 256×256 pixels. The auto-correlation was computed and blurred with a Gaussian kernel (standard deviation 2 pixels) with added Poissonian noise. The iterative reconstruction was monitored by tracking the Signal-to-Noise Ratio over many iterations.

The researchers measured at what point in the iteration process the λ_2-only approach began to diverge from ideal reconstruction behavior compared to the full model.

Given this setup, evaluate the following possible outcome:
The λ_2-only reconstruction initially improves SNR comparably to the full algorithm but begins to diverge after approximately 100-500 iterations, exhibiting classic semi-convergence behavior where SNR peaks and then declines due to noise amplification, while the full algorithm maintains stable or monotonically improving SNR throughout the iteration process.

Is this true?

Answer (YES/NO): NO